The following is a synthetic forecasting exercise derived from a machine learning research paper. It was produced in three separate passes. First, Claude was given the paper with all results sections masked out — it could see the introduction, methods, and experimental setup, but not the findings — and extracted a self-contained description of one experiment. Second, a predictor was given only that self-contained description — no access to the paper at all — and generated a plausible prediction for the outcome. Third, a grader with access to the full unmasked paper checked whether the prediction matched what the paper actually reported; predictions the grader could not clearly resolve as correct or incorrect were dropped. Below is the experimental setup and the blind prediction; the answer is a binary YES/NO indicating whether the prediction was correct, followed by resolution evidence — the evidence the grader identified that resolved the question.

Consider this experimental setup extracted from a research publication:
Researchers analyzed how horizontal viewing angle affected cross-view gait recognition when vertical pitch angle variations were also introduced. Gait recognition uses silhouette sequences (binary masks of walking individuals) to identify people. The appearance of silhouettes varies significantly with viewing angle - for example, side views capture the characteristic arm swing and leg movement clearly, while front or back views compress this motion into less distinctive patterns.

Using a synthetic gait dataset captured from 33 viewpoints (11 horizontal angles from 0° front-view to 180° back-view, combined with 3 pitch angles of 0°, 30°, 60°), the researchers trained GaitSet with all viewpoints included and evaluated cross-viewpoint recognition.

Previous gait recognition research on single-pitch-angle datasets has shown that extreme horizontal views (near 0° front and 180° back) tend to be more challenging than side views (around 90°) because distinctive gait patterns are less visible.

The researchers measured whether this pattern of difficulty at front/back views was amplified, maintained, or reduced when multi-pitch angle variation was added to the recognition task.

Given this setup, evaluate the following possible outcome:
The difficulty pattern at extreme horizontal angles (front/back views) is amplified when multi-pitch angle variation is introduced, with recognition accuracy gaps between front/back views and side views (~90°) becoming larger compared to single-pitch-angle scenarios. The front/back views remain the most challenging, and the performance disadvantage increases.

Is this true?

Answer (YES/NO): YES